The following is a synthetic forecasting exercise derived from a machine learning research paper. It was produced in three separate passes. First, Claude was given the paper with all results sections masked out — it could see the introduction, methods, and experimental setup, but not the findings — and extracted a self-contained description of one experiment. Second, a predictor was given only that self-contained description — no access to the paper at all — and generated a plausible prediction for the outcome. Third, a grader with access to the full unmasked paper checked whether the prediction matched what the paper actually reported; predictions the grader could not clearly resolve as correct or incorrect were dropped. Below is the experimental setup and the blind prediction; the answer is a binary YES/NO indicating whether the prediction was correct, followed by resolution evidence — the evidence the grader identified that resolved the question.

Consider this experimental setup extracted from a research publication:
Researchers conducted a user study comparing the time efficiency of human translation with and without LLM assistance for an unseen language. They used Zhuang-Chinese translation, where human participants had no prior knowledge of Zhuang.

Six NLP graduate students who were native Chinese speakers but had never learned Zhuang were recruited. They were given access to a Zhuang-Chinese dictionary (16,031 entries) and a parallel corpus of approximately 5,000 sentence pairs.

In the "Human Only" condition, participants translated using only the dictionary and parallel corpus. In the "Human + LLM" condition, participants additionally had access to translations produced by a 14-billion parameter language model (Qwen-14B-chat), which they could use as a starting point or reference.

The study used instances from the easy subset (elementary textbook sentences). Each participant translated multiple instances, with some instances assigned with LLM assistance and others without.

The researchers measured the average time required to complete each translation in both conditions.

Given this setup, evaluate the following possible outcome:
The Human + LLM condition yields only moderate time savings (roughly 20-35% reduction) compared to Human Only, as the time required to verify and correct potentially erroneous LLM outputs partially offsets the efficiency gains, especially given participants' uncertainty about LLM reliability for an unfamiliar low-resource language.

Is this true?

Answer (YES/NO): NO